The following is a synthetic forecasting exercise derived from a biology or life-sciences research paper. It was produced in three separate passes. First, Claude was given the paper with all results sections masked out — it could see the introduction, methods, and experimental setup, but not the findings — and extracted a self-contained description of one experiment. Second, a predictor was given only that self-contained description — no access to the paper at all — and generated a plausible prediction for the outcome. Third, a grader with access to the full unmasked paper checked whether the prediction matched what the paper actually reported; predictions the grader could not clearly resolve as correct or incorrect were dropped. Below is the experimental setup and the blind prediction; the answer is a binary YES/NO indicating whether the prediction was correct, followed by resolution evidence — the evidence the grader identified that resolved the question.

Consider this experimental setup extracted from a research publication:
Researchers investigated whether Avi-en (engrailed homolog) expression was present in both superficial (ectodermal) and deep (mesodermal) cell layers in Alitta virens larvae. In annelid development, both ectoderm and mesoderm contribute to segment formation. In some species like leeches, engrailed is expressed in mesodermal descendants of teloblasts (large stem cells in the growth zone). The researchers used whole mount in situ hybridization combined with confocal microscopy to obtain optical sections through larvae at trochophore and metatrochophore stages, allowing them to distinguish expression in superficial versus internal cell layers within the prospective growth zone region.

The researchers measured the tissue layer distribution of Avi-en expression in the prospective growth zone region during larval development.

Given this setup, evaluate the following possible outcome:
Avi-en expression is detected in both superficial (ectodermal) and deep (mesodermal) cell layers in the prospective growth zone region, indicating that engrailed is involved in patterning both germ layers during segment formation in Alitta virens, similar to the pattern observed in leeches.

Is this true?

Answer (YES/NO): NO